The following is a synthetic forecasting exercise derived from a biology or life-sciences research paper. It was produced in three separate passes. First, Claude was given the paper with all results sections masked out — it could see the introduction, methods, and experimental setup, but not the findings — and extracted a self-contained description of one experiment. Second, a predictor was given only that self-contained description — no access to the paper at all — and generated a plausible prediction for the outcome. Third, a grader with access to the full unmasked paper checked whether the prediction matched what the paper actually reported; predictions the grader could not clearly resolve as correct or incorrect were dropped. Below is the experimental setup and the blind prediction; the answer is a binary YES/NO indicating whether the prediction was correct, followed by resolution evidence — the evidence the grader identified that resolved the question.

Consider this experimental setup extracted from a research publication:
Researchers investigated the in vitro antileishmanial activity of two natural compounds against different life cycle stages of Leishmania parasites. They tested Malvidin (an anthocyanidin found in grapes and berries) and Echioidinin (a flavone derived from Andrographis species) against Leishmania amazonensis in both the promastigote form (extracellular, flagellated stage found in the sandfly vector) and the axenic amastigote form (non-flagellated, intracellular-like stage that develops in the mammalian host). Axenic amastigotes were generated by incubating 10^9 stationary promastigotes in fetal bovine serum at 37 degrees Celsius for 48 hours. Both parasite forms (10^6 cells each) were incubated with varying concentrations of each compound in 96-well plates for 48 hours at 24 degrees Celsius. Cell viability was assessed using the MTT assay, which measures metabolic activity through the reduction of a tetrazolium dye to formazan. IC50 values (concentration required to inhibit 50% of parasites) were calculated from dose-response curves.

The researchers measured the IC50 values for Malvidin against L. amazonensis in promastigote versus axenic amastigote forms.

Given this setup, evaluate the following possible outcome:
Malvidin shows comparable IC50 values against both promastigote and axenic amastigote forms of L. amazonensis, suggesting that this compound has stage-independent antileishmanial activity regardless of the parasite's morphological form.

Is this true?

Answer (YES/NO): NO